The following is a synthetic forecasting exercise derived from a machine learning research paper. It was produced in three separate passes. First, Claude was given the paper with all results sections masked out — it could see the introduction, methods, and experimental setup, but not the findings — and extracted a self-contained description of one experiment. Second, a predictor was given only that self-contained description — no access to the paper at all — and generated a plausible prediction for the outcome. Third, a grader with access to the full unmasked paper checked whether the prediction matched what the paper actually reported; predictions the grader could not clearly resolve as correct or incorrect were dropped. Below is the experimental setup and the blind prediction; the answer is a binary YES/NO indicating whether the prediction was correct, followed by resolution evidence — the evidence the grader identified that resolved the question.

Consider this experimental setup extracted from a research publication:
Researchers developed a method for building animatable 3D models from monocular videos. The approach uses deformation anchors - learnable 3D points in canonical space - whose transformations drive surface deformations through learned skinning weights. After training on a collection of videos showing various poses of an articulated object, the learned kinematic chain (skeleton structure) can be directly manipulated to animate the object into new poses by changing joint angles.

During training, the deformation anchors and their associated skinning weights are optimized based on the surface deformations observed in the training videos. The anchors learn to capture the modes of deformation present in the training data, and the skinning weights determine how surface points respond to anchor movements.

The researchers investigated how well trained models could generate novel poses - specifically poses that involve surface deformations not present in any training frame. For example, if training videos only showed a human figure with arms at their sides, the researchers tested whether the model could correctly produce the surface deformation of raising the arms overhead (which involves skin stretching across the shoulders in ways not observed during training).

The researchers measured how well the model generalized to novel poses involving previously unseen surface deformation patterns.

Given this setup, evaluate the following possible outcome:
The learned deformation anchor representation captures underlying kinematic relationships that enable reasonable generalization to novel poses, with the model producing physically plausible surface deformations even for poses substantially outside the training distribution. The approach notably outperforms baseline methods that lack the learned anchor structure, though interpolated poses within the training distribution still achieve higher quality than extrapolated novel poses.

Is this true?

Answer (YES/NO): NO